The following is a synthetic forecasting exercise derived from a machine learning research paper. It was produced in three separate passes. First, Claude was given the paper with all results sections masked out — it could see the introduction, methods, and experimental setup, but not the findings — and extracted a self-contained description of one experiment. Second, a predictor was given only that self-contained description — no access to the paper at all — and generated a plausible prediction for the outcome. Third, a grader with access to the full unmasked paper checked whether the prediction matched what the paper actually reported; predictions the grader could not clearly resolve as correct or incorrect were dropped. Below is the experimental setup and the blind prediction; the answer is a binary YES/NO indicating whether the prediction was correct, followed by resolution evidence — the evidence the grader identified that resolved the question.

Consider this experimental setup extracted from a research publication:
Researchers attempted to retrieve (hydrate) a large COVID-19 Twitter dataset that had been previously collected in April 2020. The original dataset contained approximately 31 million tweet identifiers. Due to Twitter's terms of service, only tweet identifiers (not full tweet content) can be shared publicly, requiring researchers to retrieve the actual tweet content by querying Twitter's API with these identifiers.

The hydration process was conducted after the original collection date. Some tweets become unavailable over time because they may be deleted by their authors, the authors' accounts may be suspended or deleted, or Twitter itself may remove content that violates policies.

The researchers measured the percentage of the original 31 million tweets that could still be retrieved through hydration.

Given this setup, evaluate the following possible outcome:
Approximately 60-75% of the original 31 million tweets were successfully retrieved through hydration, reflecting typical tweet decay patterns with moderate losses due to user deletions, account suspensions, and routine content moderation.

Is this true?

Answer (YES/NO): YES